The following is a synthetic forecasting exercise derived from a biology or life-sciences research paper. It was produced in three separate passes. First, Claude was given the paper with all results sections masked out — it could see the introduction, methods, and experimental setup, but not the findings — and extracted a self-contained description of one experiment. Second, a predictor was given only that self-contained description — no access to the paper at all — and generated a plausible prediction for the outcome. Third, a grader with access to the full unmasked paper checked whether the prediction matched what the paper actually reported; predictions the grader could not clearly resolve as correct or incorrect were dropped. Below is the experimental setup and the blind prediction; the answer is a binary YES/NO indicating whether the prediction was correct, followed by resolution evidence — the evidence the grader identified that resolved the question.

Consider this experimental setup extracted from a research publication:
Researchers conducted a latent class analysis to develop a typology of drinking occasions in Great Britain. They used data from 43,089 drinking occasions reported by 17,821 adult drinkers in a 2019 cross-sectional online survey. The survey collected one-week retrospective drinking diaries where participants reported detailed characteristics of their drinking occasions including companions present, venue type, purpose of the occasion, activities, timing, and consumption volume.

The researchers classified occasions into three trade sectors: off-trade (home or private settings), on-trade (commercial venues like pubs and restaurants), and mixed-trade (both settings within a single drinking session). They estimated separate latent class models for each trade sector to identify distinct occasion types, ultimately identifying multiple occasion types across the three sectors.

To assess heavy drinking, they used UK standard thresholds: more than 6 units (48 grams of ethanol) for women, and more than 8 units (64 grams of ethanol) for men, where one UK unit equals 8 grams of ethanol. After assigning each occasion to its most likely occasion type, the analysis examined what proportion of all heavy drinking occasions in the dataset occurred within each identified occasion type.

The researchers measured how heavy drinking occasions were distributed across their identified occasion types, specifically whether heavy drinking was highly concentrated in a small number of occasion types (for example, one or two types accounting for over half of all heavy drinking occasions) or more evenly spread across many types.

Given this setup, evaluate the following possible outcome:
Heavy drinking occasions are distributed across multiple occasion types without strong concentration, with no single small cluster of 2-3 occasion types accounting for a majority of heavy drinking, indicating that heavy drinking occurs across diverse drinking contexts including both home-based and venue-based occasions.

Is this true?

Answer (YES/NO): NO